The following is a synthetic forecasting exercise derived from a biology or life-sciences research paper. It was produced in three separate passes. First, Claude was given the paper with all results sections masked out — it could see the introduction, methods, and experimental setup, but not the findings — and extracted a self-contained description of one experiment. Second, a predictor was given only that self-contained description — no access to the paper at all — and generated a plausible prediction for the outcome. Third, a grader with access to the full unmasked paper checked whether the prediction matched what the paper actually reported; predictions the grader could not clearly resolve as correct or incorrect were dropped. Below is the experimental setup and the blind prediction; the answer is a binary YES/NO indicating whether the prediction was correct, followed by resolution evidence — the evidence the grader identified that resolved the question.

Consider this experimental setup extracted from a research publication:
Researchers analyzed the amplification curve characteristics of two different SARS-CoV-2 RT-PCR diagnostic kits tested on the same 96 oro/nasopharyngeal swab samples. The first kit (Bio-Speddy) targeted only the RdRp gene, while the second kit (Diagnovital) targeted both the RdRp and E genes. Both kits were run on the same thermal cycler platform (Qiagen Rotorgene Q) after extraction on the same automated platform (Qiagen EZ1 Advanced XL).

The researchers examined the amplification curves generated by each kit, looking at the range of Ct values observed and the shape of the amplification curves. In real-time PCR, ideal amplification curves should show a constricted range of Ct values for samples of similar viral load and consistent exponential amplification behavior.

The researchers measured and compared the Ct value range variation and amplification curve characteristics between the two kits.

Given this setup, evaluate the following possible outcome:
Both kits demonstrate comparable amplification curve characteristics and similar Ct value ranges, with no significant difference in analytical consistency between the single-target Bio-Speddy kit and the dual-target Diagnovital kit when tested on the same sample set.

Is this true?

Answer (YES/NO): NO